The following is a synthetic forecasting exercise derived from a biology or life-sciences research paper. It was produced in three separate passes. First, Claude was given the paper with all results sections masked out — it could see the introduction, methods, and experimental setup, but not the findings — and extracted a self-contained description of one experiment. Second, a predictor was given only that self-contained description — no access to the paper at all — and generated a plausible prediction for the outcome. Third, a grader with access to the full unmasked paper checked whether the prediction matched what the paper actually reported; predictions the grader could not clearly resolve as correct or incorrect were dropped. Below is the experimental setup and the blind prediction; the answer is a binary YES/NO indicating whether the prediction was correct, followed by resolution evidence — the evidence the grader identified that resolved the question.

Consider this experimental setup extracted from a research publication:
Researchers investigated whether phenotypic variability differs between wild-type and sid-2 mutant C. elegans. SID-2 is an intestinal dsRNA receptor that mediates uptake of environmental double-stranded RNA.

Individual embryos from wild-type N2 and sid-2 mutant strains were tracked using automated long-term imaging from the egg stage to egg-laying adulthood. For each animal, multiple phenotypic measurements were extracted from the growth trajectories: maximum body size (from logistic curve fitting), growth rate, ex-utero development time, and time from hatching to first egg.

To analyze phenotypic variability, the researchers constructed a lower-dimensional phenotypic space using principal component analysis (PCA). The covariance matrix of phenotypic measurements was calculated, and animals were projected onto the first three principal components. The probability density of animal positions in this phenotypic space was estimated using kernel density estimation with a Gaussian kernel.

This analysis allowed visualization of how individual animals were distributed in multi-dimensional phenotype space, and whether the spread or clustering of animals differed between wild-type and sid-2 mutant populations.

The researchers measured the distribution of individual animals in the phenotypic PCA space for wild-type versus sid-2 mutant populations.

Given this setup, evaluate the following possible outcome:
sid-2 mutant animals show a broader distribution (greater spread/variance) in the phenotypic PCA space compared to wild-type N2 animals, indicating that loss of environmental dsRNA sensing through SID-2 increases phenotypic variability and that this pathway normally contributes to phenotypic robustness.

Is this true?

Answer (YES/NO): NO